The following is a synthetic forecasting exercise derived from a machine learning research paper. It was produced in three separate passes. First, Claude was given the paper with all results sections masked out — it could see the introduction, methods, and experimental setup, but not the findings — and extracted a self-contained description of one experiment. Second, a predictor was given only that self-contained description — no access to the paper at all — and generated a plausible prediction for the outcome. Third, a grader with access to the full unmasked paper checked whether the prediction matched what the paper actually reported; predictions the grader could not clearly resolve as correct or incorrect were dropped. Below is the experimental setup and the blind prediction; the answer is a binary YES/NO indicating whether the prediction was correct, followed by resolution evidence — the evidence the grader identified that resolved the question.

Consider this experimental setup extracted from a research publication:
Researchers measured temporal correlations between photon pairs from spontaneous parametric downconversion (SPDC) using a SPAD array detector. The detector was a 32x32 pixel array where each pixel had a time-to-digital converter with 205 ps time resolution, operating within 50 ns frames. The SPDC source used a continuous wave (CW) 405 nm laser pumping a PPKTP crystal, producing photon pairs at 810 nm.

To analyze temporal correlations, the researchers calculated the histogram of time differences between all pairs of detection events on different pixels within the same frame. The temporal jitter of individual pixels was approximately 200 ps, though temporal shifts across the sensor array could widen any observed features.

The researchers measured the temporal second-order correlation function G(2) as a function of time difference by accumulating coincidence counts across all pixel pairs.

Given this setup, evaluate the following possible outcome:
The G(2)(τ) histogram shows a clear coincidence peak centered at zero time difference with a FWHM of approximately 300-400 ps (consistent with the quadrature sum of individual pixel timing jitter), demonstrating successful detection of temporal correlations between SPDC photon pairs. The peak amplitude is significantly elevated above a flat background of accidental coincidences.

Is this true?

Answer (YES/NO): NO